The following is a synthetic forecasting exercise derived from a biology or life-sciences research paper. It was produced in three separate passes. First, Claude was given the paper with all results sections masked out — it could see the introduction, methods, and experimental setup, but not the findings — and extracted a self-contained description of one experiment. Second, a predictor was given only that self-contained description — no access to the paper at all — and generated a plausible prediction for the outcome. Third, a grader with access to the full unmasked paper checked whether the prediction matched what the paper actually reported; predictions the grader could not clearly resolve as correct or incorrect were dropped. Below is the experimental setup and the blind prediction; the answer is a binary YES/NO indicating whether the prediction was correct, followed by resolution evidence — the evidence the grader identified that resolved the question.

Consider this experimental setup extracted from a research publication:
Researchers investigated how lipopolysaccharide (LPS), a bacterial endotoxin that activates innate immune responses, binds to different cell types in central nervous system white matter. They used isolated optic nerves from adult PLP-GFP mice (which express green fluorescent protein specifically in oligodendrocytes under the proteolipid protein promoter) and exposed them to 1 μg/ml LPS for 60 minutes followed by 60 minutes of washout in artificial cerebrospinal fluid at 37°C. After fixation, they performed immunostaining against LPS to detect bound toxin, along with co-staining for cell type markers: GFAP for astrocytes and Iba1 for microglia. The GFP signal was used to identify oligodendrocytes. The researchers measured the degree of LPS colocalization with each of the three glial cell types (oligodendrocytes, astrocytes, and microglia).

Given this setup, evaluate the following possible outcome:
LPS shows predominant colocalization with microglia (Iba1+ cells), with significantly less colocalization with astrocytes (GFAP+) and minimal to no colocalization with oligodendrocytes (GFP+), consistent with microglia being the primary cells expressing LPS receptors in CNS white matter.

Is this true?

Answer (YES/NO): YES